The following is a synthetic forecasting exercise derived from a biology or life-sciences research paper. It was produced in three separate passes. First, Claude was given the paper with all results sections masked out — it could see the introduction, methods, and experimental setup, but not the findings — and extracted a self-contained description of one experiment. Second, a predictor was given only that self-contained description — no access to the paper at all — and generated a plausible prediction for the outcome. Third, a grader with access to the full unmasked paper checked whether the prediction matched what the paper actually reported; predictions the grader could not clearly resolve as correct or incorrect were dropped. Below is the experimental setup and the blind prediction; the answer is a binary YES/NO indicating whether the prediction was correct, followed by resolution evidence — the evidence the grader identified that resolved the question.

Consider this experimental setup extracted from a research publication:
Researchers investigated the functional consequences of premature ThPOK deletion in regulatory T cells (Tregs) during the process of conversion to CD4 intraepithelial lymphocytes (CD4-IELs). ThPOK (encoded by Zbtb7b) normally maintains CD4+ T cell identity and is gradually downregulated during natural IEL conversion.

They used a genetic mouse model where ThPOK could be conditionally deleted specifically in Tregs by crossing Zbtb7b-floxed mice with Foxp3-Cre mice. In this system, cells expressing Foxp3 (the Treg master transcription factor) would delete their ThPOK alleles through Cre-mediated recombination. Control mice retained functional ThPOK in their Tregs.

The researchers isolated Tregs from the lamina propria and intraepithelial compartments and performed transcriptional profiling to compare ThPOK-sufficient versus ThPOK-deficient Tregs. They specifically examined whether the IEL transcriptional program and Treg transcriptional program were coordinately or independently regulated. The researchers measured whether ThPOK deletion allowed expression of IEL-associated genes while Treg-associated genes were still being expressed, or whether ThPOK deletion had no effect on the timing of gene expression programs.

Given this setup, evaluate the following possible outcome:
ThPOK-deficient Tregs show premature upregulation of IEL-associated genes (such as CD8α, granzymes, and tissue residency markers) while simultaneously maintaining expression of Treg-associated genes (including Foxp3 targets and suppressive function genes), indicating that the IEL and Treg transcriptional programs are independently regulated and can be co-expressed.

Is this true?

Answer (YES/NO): YES